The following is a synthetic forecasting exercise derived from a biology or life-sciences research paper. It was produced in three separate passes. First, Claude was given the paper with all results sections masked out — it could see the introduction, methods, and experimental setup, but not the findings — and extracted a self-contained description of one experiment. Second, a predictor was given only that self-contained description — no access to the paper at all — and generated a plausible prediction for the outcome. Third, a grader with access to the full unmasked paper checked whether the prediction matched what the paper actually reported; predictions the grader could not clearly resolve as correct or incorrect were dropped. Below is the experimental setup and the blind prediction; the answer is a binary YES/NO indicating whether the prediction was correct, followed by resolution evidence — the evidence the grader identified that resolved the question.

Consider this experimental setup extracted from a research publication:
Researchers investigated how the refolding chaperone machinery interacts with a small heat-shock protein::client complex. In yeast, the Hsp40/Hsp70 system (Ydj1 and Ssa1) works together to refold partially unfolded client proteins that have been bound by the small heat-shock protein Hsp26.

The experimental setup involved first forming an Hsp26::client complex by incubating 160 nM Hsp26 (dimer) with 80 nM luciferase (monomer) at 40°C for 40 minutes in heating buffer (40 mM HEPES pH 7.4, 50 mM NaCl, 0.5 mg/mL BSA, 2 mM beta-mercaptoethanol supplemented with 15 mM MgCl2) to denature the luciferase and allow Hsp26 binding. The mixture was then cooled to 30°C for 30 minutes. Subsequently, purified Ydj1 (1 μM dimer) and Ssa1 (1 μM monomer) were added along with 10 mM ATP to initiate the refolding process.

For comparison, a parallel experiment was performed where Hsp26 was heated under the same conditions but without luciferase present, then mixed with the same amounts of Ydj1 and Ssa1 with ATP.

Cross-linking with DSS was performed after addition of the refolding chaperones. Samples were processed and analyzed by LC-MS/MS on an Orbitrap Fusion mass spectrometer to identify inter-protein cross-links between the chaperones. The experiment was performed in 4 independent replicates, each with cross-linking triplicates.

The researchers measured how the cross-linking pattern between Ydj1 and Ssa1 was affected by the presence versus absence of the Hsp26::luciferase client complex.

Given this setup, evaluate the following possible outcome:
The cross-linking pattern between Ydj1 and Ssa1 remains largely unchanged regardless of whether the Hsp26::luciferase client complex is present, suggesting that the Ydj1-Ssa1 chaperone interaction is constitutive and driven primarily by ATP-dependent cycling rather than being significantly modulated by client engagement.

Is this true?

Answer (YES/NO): NO